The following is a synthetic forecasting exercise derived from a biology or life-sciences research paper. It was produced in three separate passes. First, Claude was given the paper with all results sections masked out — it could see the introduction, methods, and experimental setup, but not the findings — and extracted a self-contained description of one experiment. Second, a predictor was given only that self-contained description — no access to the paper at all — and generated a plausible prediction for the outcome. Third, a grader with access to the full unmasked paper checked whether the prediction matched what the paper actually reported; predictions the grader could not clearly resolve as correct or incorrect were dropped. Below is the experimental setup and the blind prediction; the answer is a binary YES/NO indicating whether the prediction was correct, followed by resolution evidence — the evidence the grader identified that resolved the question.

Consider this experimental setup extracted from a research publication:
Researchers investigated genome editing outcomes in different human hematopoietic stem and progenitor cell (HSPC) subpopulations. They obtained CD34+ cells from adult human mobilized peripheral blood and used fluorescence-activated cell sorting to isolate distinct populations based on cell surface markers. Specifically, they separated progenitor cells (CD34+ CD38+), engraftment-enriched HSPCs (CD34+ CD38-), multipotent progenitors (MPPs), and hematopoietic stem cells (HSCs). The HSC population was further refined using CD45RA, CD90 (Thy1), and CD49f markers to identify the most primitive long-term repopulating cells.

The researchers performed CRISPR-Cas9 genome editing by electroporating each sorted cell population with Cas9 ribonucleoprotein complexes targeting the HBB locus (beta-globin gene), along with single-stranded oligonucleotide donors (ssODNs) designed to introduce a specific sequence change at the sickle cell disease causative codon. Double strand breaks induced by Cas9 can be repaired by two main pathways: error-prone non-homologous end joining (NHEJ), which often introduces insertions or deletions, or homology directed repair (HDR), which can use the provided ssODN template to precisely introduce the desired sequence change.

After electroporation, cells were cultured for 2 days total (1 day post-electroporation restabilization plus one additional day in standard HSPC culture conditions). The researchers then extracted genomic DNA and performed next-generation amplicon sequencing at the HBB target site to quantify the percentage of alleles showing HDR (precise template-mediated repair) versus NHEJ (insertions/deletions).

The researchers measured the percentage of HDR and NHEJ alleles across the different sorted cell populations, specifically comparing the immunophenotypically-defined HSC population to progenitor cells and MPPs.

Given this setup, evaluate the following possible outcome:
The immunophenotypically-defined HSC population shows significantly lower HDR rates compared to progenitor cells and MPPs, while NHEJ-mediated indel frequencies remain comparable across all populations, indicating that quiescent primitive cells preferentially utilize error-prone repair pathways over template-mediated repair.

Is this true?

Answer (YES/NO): NO